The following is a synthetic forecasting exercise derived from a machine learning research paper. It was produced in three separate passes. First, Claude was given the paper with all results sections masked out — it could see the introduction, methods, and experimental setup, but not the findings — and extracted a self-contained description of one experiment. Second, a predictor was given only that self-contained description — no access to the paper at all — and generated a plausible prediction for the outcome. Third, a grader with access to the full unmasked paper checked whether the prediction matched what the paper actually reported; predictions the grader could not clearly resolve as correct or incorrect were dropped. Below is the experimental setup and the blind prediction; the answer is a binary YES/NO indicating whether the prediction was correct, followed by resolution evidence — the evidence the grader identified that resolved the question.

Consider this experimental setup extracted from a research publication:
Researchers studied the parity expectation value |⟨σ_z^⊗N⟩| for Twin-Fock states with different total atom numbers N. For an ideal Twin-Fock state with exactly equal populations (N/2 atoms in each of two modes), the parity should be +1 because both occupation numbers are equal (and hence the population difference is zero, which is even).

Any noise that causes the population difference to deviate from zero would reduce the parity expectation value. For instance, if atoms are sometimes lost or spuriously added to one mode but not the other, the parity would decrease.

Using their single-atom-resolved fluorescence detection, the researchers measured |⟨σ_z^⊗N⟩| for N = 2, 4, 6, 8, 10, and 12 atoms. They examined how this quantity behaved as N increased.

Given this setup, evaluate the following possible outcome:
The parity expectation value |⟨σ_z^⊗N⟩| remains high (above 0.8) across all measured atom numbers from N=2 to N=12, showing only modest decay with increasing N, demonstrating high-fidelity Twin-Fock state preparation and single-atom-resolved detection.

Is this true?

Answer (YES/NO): YES